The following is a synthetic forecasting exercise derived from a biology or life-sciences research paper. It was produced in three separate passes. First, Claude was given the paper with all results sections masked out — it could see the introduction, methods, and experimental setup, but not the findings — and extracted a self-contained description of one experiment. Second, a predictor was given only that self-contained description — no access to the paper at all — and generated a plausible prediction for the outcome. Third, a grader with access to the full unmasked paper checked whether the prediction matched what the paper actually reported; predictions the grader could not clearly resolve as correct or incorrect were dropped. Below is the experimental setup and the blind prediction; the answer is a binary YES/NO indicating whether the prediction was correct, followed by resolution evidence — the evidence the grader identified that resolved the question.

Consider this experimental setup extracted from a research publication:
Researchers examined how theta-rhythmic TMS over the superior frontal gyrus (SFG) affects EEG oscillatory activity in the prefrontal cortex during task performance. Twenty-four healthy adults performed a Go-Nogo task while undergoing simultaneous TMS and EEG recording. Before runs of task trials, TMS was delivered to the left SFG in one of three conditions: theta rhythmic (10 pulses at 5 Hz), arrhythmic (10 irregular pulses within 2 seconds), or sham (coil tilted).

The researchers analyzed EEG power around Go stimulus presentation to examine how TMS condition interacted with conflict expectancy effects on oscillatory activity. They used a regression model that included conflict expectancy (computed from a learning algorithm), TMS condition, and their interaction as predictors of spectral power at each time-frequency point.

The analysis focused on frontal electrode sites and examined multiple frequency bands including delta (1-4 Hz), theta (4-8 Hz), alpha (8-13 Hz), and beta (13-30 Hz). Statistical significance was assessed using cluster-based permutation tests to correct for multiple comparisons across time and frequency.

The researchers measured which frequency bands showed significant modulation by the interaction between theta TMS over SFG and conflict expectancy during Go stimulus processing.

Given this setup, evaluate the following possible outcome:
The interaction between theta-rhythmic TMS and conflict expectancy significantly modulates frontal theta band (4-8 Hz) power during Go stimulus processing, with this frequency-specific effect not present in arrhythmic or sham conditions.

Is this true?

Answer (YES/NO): NO